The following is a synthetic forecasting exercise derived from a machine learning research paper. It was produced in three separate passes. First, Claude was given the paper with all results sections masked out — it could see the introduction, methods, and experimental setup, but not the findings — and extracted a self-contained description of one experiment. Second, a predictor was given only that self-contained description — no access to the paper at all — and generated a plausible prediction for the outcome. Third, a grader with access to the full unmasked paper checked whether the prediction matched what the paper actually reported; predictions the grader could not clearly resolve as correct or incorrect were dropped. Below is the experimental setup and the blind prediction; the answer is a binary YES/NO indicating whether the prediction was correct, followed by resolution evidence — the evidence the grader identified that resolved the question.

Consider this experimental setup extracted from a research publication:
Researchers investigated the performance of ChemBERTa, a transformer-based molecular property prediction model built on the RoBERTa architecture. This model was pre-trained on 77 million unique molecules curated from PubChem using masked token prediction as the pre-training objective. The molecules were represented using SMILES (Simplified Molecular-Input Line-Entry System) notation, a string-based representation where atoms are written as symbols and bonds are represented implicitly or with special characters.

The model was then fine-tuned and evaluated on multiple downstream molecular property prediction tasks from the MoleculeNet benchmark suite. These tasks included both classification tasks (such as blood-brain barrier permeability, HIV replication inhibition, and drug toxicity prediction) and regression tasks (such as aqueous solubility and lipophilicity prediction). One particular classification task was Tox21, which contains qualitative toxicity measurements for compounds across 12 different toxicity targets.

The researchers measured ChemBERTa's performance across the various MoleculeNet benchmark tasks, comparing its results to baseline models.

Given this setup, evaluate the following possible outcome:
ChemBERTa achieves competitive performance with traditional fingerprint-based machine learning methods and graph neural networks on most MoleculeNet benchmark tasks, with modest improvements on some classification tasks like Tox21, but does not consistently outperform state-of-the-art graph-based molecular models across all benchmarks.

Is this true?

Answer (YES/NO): NO